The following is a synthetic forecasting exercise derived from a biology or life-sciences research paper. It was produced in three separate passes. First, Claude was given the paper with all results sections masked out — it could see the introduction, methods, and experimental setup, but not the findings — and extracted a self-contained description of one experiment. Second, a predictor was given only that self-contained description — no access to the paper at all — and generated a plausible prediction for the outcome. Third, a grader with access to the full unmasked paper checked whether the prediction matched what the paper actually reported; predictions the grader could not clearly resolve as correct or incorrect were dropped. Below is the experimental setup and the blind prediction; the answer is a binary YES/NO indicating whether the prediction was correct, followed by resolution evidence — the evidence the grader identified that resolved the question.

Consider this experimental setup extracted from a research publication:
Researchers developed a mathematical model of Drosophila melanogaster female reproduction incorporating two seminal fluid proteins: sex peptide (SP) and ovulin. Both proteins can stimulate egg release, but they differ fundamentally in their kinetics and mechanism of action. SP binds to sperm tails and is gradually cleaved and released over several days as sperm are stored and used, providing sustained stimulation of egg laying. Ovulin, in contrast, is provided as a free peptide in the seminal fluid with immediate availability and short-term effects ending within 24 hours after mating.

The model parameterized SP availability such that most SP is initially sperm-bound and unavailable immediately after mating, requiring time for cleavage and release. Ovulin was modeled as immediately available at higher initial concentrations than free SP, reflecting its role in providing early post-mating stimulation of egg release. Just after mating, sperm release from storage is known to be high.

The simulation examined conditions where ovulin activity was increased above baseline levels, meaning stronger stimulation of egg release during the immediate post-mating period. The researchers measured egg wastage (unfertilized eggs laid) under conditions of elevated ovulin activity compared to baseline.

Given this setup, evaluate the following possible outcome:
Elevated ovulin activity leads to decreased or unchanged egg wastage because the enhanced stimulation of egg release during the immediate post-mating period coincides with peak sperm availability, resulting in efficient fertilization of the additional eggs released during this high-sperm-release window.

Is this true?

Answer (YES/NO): NO